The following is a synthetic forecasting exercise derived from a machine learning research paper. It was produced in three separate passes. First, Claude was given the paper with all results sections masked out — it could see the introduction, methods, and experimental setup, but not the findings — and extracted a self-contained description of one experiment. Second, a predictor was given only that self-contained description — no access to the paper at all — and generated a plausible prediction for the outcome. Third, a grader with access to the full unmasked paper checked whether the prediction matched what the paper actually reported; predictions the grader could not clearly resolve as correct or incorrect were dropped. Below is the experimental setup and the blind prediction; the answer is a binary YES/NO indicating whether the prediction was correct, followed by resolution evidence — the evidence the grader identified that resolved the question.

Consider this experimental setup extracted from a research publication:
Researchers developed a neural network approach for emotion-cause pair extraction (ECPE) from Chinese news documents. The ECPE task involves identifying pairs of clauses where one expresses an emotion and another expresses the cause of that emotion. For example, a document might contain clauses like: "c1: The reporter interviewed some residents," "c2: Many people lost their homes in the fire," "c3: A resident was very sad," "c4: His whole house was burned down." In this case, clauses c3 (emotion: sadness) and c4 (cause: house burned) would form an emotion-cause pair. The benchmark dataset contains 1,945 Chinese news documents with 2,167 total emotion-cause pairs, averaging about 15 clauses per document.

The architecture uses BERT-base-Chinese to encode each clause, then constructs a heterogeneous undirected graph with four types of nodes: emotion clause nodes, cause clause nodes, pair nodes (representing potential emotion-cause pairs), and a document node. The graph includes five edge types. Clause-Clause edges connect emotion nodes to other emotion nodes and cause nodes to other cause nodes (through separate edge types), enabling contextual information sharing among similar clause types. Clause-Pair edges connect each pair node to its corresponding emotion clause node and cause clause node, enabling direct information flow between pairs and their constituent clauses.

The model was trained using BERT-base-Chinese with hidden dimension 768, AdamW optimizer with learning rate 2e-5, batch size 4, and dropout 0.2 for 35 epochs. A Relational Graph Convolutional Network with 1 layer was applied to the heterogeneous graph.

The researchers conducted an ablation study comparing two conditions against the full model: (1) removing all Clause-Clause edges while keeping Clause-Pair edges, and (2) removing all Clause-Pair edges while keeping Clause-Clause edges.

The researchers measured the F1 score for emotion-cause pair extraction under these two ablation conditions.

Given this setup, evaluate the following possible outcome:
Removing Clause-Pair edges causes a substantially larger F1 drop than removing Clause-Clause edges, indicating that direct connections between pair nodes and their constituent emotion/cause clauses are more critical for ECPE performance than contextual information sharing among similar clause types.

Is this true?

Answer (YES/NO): NO